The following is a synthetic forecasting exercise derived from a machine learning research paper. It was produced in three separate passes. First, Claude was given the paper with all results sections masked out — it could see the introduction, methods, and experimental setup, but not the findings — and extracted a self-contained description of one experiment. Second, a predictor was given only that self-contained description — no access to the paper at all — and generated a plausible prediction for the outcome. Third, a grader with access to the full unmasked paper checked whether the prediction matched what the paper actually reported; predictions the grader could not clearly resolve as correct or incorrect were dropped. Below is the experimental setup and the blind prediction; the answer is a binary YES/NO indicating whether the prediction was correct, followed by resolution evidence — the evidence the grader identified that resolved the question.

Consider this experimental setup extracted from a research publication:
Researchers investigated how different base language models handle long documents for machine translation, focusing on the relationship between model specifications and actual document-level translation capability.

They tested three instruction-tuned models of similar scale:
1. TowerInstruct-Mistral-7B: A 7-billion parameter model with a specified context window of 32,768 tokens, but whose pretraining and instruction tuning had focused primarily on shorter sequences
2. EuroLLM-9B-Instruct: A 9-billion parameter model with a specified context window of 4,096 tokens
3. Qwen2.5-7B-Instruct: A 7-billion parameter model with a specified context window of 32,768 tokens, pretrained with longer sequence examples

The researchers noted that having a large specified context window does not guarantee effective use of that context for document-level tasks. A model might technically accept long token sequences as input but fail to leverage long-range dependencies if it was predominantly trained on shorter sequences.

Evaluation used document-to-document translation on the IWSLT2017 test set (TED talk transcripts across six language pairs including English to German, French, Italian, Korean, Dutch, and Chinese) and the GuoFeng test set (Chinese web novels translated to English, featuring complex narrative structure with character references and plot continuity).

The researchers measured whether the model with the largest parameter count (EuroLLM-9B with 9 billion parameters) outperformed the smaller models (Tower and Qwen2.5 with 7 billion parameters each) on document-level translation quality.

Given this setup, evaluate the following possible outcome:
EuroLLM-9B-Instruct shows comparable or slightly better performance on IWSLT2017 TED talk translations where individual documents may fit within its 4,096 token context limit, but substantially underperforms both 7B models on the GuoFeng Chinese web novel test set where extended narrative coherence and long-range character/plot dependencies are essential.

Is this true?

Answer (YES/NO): NO